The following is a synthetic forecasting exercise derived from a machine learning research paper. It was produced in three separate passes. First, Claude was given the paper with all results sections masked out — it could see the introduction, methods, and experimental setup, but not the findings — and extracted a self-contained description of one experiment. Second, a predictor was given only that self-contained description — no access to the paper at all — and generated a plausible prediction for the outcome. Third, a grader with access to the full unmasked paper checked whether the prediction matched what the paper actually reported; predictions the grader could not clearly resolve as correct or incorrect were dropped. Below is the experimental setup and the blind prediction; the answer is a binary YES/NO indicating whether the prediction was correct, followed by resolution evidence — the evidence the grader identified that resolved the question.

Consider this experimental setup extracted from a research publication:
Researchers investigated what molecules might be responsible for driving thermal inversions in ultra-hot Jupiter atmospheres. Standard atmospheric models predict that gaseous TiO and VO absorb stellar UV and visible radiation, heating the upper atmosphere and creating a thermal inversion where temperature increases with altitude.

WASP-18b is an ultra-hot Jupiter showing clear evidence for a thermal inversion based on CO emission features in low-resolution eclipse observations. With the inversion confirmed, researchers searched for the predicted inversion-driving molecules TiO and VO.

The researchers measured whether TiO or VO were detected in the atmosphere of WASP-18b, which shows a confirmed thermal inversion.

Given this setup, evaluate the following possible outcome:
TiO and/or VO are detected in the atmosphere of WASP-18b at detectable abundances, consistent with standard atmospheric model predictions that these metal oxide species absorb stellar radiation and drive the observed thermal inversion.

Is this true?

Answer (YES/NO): NO